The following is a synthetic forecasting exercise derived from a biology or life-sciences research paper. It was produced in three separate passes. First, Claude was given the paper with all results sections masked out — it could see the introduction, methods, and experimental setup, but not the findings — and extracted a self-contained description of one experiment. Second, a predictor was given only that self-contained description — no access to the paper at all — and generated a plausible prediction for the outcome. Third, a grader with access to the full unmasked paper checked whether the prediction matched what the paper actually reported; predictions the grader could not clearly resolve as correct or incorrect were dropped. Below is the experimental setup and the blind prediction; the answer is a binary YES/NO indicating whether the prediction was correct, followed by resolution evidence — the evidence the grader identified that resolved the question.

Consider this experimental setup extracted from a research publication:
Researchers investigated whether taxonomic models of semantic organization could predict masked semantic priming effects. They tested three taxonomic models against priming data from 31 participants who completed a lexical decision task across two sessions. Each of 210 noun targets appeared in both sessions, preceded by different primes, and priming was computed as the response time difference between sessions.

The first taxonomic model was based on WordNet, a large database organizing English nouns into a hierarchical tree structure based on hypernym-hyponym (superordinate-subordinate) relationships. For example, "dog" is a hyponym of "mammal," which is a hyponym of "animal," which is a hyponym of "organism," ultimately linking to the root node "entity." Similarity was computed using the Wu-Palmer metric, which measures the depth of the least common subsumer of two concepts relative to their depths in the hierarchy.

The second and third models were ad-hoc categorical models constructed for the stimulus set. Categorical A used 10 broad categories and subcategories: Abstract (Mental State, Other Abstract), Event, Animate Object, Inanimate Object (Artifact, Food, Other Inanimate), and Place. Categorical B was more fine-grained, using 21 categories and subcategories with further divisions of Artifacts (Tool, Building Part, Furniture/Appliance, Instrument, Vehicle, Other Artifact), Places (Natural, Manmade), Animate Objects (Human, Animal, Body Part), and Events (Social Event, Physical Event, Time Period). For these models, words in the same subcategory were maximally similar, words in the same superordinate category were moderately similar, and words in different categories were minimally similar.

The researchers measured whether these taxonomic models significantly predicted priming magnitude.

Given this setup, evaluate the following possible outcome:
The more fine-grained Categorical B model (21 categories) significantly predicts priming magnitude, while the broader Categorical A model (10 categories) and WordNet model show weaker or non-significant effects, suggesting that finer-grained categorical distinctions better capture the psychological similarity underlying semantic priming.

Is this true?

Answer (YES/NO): NO